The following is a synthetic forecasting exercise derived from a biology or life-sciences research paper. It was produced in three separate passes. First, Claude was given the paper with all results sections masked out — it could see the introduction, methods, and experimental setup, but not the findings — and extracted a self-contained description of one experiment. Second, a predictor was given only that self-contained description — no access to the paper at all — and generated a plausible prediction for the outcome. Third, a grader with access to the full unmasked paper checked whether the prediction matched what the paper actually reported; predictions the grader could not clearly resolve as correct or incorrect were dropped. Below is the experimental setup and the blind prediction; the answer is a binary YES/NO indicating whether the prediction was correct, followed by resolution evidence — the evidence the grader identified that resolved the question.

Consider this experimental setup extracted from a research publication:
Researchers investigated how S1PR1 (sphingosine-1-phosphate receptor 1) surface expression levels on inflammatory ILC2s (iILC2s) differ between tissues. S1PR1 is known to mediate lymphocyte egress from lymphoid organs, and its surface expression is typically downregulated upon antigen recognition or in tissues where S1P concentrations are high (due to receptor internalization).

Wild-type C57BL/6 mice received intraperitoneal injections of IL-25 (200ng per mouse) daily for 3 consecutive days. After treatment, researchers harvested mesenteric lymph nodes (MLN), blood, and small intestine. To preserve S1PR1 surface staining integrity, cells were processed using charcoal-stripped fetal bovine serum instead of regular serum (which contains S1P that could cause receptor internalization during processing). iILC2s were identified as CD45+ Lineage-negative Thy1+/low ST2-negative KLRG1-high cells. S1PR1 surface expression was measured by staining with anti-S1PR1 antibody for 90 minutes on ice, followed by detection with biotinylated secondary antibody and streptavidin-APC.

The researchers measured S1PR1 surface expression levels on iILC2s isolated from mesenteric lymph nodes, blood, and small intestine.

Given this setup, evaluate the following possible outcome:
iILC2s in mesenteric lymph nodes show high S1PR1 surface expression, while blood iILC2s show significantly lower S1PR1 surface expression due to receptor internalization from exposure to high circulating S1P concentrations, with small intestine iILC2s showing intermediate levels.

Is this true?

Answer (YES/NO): NO